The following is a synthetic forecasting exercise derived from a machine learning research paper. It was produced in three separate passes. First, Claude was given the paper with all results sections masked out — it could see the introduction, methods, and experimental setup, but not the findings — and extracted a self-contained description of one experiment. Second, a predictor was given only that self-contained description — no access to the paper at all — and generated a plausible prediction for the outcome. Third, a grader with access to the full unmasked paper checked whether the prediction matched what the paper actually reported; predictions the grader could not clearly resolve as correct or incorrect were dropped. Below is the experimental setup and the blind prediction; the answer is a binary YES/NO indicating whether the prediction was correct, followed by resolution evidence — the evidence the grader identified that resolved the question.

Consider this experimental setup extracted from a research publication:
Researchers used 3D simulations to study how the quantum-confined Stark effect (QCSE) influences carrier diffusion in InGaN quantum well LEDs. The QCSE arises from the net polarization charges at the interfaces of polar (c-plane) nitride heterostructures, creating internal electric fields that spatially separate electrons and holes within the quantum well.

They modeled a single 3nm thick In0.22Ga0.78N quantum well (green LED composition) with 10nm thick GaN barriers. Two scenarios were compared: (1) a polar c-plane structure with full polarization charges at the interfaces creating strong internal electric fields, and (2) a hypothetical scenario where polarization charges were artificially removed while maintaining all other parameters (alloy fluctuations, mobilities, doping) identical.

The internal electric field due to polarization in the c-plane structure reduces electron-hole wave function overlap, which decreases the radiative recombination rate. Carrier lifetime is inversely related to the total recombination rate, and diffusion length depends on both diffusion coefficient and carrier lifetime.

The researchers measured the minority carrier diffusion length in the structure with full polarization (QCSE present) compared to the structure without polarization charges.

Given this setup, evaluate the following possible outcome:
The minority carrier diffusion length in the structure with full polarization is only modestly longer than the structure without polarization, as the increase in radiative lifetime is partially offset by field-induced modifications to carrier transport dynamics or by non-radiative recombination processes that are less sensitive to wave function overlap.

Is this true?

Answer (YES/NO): NO